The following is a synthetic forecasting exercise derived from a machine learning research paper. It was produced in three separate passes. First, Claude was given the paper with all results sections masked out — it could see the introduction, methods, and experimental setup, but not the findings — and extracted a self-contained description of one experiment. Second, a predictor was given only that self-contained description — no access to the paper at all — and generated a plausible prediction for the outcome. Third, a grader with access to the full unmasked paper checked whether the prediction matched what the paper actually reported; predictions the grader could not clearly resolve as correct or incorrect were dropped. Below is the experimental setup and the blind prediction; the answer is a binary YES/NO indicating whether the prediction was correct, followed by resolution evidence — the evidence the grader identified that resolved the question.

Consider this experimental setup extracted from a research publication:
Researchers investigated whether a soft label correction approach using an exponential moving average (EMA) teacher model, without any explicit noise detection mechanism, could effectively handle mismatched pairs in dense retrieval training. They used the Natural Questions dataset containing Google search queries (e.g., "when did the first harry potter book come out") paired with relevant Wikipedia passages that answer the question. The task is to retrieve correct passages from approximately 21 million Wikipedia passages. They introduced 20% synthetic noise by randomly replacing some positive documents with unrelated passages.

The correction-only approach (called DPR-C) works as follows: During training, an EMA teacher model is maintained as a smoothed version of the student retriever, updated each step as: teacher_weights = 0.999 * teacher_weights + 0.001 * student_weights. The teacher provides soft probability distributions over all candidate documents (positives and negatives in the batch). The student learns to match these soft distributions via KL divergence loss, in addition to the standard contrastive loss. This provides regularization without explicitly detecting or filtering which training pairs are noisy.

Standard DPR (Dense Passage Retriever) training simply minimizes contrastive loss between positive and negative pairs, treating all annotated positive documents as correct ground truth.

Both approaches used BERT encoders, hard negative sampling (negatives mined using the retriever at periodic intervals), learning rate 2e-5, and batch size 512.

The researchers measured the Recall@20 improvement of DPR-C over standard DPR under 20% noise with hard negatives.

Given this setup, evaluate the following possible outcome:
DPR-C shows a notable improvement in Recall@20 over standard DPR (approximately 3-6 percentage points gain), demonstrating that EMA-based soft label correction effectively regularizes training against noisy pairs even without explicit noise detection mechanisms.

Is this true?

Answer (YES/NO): NO